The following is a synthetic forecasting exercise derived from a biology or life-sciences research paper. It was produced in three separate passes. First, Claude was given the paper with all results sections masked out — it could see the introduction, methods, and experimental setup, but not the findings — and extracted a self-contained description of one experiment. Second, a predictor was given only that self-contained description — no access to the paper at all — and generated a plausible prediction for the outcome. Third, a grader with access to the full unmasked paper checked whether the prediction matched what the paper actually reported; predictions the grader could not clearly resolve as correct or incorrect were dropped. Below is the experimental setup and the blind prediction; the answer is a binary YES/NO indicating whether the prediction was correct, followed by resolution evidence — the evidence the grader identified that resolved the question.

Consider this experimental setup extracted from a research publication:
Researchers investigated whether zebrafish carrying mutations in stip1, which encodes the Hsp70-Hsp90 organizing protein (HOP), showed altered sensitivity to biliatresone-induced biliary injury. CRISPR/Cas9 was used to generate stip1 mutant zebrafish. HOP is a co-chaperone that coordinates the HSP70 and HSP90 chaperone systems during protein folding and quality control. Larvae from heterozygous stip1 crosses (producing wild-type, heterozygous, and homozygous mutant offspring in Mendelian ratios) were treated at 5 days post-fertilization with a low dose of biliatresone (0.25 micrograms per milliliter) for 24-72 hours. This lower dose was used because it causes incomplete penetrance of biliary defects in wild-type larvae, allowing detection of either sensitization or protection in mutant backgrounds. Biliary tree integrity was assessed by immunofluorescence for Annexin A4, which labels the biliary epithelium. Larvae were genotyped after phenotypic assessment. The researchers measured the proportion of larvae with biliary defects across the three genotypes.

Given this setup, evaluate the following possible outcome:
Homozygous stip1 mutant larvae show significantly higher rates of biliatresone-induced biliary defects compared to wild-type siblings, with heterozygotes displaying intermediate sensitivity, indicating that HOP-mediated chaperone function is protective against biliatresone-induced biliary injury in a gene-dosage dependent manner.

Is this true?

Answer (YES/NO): YES